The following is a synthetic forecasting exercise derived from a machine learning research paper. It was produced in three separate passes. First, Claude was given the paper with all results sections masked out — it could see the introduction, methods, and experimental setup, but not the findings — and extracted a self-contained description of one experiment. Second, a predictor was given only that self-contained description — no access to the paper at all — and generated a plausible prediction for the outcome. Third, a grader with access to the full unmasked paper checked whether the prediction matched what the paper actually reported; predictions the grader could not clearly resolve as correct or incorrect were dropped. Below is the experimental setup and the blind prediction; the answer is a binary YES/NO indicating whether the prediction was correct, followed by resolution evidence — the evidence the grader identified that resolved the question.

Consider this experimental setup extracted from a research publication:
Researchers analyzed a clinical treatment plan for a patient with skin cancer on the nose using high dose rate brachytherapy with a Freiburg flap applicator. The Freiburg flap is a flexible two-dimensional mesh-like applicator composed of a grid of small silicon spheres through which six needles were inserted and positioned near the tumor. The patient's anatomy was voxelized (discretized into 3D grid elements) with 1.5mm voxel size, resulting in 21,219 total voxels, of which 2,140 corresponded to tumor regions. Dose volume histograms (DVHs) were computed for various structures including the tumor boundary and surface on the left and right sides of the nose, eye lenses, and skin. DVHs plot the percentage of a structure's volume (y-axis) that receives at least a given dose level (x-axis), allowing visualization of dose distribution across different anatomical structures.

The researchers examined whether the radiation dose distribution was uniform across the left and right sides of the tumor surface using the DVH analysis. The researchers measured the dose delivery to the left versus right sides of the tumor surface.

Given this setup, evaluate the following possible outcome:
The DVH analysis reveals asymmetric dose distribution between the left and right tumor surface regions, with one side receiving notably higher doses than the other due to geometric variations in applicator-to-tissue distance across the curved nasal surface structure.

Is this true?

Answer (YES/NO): YES